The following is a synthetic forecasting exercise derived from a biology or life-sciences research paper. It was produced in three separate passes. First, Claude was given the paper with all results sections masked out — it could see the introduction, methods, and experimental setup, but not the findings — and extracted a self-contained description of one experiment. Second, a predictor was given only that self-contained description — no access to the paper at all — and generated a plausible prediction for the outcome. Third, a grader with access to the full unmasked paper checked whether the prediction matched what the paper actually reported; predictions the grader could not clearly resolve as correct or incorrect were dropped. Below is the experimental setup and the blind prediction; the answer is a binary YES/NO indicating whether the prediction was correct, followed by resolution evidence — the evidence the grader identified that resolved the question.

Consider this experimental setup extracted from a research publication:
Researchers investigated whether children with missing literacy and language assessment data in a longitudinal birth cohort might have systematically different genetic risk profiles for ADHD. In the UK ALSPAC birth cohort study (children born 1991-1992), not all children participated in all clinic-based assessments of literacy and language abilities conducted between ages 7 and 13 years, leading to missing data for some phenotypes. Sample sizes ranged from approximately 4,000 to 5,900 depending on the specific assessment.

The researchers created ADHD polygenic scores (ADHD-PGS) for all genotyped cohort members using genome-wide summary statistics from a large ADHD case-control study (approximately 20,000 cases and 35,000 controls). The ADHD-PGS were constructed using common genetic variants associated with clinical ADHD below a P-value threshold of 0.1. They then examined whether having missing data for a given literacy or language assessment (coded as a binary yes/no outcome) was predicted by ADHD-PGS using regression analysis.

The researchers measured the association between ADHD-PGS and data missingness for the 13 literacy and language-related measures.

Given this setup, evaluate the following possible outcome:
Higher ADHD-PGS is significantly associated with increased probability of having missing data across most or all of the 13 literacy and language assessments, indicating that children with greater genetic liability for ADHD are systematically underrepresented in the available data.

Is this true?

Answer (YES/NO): NO